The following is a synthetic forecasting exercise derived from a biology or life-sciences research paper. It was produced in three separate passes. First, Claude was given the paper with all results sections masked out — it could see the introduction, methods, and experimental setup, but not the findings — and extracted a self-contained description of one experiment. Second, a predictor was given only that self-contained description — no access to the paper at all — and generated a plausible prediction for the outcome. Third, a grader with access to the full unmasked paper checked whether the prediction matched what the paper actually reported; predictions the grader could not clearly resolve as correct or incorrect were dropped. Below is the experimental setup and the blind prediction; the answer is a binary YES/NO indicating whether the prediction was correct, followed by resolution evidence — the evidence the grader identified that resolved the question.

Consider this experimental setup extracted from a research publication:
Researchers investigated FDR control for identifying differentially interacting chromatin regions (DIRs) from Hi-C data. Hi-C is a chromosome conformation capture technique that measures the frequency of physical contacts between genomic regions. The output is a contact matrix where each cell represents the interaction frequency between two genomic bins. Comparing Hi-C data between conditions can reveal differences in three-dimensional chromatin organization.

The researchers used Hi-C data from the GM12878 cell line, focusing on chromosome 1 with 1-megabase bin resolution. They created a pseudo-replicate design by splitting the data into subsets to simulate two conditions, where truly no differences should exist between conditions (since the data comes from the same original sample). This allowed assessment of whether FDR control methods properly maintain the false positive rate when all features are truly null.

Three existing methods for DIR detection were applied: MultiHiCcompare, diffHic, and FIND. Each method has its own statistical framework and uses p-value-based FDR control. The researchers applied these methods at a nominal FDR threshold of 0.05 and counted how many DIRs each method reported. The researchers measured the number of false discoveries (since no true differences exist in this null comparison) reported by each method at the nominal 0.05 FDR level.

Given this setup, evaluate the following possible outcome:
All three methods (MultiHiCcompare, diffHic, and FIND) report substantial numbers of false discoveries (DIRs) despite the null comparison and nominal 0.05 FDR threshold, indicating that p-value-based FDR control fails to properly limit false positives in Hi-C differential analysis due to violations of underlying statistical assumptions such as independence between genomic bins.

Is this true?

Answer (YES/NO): NO